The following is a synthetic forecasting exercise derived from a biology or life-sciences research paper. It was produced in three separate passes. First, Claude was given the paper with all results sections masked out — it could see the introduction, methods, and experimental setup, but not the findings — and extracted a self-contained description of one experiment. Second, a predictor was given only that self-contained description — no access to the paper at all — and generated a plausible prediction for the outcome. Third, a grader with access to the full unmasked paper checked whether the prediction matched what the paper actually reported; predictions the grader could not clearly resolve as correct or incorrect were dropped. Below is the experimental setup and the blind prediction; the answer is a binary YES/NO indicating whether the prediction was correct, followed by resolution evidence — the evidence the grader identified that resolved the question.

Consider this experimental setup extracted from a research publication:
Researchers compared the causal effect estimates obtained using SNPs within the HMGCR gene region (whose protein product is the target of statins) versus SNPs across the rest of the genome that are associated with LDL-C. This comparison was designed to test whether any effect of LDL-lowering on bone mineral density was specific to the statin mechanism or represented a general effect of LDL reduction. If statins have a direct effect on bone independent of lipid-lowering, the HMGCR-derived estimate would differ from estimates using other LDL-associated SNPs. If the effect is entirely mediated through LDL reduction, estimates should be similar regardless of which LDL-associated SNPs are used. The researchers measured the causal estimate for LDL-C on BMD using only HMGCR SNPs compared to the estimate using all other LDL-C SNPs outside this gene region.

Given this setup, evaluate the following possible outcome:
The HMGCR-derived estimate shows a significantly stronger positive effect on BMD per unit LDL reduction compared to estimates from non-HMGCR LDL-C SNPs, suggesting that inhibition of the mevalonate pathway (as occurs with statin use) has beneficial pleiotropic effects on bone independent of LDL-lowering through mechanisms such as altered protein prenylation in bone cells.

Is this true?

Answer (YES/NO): NO